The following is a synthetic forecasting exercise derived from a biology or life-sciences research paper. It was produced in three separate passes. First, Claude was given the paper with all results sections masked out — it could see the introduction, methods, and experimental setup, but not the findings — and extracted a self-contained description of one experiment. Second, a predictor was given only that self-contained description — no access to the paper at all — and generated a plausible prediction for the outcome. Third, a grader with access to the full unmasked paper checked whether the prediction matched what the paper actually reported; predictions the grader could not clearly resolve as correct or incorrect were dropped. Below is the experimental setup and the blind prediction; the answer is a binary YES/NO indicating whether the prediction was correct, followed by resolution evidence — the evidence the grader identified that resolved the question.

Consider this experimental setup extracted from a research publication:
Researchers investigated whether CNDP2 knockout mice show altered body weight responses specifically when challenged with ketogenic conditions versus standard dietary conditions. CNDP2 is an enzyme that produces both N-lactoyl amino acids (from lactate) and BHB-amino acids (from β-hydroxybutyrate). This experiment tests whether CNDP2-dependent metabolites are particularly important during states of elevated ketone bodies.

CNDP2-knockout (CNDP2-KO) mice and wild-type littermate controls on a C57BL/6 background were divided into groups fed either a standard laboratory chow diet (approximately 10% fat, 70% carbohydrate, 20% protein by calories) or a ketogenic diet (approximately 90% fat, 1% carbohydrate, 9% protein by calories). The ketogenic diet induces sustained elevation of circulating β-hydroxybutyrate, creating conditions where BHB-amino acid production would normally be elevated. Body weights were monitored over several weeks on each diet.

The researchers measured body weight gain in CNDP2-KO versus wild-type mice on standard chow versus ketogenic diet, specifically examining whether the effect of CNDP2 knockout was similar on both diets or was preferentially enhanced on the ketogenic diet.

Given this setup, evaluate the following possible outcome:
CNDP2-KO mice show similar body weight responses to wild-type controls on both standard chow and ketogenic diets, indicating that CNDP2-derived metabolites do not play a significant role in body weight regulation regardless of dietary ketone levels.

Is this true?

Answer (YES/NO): NO